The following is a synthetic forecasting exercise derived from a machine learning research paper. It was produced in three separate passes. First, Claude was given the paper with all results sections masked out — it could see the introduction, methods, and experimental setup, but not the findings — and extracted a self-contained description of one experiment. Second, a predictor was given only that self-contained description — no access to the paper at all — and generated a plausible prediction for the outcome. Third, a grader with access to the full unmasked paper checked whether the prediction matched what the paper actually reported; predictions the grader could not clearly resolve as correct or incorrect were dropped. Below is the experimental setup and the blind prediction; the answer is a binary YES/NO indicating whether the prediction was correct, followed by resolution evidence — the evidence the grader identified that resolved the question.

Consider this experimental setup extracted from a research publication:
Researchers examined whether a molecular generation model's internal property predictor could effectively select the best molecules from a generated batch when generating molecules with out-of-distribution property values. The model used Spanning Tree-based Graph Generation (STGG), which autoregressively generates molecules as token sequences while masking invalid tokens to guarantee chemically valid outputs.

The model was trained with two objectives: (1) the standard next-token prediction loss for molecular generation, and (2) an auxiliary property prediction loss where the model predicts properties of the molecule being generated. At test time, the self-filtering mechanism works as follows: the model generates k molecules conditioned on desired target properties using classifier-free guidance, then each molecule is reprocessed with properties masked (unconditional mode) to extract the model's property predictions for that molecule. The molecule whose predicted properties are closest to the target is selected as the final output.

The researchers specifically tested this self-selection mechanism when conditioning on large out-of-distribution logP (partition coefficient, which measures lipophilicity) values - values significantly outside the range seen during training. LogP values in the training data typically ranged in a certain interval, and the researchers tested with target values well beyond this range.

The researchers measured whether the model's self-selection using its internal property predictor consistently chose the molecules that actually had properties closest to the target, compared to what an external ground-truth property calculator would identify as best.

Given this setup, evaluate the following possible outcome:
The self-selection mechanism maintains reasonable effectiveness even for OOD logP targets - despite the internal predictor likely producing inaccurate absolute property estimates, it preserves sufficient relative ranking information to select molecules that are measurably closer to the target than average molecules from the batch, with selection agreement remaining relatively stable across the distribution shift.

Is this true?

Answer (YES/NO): NO